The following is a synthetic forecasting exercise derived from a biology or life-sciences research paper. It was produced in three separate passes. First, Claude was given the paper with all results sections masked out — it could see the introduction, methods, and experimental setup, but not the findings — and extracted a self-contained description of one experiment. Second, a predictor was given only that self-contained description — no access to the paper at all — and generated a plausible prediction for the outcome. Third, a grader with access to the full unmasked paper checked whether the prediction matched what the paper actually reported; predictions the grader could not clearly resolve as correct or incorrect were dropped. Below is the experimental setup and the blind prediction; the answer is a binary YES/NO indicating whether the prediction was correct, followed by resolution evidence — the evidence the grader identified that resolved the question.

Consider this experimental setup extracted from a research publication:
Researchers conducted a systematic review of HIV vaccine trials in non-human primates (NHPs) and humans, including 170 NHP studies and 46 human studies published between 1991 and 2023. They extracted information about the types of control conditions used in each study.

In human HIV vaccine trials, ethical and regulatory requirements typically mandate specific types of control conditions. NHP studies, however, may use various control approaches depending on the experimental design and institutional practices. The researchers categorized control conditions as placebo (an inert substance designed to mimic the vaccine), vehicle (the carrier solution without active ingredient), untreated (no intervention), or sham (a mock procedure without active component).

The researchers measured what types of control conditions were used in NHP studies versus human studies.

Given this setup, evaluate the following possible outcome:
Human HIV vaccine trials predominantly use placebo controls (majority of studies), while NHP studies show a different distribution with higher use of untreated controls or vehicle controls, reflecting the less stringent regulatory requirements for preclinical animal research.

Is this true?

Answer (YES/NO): YES